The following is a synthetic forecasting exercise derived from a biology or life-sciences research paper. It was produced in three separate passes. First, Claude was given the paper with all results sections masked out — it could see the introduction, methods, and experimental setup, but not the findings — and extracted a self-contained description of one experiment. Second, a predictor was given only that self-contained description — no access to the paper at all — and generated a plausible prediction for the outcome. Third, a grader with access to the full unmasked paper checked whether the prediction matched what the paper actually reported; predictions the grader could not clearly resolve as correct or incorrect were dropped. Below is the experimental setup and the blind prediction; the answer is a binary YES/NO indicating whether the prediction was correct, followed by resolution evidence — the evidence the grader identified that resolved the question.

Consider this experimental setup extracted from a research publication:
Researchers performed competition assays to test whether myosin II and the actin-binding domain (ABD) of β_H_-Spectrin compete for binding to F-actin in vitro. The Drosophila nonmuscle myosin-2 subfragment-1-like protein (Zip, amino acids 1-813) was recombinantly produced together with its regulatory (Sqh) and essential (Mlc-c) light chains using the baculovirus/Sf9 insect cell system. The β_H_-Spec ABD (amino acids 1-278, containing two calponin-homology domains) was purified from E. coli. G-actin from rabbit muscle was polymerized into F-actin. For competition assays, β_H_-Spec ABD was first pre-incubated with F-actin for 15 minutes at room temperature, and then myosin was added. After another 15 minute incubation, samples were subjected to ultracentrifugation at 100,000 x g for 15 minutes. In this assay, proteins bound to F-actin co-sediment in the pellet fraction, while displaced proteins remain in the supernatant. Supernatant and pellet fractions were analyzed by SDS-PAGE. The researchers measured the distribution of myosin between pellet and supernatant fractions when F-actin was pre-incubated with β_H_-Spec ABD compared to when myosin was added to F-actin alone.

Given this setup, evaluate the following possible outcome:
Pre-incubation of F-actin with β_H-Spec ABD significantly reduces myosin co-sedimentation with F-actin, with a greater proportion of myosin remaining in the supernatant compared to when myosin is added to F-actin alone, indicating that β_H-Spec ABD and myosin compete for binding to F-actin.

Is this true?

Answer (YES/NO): NO